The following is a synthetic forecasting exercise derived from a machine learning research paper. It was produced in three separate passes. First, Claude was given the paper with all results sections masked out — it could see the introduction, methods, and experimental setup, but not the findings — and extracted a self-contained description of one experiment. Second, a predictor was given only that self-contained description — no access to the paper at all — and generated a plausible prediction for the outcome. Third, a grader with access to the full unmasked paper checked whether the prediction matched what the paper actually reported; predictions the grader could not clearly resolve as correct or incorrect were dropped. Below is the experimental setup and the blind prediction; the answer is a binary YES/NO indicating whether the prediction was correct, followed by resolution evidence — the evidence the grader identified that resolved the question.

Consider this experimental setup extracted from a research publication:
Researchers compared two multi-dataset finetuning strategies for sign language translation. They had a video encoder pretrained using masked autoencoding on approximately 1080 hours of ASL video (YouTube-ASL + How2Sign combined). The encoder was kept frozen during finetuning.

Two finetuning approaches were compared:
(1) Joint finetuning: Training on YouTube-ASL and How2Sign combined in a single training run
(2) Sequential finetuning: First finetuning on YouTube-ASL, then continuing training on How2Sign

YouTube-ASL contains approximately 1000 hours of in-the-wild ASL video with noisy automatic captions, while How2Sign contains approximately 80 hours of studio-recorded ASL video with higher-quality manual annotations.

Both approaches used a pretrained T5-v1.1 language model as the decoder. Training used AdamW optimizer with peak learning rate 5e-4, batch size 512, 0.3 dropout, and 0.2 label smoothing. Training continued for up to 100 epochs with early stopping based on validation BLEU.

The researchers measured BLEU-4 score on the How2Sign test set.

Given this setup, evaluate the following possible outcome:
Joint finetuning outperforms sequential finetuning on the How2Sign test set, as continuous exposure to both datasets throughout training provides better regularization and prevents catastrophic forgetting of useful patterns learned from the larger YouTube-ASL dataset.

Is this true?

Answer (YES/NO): NO